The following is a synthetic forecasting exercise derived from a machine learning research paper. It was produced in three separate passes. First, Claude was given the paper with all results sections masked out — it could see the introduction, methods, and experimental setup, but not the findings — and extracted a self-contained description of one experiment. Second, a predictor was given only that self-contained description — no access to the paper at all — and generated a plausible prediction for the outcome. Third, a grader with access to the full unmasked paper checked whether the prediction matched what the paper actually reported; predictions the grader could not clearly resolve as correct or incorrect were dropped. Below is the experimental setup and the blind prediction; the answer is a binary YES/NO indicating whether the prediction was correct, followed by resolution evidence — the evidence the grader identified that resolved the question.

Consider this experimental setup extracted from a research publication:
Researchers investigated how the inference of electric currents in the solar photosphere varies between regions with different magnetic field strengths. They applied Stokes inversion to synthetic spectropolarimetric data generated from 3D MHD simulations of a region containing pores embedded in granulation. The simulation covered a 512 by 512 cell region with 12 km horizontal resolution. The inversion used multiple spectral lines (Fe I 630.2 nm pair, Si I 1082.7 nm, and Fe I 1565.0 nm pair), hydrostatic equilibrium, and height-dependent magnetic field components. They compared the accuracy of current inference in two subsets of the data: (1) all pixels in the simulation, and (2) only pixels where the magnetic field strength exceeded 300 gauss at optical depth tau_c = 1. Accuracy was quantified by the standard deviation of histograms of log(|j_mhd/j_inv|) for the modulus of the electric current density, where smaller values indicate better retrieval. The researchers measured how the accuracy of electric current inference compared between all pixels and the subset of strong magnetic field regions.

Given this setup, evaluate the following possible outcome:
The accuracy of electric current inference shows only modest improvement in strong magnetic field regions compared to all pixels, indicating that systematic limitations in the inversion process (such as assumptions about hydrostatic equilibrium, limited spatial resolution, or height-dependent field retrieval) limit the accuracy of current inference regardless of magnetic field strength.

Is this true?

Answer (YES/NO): NO